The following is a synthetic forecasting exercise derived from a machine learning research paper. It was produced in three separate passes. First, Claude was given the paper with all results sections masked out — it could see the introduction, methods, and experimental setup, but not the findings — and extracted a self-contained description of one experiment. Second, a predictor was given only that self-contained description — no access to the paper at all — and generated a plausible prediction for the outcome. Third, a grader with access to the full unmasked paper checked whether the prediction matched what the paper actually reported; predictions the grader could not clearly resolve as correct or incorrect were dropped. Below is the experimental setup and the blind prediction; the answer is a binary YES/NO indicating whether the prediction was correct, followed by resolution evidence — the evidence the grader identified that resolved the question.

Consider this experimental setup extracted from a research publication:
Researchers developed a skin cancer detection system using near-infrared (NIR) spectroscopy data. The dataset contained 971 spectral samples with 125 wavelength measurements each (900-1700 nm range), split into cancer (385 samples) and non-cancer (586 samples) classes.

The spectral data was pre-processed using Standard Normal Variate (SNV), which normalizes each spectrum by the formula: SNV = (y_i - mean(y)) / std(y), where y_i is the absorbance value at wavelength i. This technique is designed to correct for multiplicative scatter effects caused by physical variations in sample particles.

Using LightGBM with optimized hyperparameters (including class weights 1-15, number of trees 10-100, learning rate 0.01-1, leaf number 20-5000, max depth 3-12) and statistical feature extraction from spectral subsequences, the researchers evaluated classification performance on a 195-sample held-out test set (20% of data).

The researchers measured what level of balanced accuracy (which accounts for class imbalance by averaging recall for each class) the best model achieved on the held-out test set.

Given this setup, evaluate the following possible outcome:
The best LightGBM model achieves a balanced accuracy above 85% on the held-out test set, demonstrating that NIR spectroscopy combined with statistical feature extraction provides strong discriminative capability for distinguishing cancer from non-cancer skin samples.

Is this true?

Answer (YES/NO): NO